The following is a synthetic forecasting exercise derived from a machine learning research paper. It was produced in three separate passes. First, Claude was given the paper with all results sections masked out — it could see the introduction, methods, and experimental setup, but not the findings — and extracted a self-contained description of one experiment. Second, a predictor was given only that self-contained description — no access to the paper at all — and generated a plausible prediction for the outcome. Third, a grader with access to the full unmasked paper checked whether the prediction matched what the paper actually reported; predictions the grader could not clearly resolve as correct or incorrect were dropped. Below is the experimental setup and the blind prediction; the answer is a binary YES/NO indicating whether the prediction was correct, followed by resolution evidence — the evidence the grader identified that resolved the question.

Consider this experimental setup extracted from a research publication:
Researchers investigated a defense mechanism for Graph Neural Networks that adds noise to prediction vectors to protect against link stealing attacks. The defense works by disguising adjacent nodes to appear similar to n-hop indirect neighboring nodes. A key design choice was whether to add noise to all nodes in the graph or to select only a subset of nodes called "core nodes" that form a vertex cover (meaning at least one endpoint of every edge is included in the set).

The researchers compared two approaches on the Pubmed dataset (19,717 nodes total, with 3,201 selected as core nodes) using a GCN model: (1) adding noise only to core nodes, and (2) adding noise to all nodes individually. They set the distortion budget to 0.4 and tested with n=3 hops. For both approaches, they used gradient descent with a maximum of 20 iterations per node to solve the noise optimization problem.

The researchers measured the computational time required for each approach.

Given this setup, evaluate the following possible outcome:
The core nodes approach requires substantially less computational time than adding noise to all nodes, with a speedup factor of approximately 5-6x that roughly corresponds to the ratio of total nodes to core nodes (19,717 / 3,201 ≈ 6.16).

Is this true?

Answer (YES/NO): NO